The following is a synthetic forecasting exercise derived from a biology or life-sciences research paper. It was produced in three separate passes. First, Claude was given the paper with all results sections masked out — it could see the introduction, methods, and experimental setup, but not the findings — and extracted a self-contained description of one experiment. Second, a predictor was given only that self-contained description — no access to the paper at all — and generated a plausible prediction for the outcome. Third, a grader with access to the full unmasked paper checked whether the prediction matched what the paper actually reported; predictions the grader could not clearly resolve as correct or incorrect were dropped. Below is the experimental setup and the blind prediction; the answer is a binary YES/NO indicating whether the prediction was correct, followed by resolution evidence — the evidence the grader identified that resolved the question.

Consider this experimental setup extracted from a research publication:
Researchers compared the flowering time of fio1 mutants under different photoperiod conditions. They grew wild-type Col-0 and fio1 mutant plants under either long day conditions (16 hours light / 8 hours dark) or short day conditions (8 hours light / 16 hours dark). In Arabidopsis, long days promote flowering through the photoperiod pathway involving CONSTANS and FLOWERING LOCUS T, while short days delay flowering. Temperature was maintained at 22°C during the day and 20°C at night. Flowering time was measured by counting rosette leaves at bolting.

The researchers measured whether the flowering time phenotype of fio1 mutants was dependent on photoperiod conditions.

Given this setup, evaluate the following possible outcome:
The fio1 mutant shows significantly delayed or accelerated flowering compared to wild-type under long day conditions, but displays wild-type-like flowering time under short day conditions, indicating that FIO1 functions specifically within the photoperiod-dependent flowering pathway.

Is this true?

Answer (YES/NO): NO